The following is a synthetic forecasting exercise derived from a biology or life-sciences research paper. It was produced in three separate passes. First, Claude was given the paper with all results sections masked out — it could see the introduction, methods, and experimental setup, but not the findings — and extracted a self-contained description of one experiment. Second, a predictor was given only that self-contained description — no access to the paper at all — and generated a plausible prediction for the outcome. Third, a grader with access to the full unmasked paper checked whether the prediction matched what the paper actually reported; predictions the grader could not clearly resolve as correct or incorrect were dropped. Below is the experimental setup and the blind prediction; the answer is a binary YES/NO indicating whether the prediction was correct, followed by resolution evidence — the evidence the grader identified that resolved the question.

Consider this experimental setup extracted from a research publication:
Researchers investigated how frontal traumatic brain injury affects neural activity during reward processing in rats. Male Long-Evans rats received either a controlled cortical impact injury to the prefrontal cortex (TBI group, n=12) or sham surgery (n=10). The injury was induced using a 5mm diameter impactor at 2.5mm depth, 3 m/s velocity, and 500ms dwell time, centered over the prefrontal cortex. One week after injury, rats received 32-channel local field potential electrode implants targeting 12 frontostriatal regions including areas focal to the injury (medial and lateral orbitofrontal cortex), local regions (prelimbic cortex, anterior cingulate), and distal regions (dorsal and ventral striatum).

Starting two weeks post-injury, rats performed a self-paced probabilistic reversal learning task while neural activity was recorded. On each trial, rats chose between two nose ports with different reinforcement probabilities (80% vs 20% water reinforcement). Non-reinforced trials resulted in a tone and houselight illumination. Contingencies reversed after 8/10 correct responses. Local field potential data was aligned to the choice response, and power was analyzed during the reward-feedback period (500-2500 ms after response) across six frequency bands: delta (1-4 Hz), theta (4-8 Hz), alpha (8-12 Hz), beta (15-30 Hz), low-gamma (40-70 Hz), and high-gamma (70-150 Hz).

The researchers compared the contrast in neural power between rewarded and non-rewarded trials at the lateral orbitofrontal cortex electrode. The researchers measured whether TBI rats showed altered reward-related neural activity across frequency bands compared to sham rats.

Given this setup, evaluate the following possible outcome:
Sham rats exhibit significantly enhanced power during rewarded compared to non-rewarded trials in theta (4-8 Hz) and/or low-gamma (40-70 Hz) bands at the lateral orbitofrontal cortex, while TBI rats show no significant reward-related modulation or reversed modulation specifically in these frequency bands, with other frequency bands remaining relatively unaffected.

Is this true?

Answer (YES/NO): NO